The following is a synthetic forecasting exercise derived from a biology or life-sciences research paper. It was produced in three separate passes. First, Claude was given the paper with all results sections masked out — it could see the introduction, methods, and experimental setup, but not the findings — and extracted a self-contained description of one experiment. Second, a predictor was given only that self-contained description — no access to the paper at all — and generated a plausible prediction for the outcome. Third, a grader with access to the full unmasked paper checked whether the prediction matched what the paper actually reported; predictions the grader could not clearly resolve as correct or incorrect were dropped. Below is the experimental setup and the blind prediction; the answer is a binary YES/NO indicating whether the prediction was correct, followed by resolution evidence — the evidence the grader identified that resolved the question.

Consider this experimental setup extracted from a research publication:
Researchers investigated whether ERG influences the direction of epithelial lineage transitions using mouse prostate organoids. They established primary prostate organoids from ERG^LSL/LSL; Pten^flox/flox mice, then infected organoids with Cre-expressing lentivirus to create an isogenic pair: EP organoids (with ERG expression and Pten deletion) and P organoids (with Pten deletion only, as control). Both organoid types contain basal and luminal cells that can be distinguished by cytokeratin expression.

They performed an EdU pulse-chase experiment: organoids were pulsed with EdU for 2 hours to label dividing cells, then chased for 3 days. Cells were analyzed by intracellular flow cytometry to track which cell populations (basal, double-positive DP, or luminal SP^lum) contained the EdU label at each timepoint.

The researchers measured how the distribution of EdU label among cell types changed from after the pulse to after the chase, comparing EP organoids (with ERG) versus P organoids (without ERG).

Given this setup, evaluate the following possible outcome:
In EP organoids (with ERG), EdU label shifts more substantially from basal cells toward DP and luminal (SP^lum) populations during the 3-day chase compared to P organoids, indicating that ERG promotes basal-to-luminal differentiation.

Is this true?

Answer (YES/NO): YES